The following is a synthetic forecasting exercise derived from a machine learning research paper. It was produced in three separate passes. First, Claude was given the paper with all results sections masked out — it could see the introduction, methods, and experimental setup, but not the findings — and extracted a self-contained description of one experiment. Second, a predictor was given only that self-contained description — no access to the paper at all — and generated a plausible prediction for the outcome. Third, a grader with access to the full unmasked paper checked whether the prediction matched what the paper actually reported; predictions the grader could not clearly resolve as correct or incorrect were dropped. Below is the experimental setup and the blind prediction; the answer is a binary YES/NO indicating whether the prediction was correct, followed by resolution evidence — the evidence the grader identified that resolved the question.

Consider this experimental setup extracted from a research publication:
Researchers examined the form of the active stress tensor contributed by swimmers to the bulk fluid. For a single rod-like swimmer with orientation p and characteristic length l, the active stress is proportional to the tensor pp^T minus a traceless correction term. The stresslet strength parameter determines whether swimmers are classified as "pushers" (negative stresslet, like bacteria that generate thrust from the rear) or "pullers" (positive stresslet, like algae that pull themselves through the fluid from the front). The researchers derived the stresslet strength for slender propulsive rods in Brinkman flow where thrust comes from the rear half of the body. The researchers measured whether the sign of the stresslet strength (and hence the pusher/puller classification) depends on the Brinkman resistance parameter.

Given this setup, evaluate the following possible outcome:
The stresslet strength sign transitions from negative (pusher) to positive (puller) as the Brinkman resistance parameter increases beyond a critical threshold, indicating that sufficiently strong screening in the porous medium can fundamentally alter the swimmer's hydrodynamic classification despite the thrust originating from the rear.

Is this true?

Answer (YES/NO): NO